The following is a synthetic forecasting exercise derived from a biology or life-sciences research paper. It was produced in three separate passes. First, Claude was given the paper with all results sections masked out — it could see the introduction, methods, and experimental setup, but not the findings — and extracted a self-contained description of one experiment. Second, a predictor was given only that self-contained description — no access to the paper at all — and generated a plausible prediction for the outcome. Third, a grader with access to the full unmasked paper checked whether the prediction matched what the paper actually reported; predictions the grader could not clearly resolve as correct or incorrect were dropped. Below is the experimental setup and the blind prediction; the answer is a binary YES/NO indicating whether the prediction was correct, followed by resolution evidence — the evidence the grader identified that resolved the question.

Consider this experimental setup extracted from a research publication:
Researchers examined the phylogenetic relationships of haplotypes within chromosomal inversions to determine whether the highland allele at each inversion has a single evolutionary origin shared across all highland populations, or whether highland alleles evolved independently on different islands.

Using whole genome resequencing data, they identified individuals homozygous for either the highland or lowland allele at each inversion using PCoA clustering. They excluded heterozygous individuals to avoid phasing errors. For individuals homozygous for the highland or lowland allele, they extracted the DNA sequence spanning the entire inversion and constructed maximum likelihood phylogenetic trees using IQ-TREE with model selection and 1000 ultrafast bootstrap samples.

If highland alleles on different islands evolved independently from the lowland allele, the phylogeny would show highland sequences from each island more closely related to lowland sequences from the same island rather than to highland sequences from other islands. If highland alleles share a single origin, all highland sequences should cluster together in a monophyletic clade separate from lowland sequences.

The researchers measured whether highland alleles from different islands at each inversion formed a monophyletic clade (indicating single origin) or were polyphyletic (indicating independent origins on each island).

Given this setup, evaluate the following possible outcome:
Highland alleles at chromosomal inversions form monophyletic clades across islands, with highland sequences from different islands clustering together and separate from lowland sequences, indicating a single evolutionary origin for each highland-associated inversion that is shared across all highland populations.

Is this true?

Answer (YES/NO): YES